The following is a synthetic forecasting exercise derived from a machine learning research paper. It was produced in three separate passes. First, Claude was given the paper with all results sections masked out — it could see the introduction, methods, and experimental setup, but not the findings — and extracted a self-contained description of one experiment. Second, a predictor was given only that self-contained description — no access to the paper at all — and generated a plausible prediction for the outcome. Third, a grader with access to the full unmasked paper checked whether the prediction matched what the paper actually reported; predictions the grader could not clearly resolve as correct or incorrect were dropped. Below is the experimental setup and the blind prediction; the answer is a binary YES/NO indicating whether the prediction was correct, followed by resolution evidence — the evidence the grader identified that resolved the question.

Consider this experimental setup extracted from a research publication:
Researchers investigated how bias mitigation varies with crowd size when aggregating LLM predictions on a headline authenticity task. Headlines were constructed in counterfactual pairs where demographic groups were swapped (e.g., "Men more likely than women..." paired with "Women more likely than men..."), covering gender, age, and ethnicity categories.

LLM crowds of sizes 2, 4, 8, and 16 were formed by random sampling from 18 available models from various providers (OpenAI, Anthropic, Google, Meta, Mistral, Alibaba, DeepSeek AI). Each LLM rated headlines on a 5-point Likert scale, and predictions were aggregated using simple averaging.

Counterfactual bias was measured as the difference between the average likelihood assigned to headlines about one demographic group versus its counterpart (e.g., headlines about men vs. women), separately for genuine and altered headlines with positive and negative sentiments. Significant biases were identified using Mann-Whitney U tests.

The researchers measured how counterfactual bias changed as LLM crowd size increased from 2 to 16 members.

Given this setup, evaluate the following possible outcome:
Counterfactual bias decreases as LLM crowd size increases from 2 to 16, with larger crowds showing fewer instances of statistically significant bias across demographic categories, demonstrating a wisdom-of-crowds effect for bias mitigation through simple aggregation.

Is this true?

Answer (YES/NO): NO